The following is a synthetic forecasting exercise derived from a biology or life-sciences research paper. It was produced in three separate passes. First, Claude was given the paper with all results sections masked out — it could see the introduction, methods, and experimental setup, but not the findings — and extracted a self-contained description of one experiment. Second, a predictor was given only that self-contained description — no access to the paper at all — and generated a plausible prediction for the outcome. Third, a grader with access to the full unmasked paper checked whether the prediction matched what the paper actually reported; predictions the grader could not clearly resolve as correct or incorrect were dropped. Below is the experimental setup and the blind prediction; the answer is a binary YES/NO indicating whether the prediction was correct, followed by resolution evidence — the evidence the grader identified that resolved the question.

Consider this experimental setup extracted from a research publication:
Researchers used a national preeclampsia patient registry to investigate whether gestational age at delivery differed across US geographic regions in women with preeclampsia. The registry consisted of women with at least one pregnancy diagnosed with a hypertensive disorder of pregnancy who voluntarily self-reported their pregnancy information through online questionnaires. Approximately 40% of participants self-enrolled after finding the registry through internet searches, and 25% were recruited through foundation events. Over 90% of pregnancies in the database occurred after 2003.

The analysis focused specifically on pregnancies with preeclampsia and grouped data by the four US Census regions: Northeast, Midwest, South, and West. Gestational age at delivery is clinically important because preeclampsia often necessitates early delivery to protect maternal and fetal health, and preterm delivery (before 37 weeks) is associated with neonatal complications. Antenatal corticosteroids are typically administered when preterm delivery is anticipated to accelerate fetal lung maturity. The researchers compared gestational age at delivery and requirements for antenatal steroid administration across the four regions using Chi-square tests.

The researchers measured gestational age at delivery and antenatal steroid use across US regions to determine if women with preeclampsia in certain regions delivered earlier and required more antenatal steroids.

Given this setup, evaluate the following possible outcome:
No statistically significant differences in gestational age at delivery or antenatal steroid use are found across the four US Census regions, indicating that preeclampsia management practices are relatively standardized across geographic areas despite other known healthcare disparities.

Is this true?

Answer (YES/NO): NO